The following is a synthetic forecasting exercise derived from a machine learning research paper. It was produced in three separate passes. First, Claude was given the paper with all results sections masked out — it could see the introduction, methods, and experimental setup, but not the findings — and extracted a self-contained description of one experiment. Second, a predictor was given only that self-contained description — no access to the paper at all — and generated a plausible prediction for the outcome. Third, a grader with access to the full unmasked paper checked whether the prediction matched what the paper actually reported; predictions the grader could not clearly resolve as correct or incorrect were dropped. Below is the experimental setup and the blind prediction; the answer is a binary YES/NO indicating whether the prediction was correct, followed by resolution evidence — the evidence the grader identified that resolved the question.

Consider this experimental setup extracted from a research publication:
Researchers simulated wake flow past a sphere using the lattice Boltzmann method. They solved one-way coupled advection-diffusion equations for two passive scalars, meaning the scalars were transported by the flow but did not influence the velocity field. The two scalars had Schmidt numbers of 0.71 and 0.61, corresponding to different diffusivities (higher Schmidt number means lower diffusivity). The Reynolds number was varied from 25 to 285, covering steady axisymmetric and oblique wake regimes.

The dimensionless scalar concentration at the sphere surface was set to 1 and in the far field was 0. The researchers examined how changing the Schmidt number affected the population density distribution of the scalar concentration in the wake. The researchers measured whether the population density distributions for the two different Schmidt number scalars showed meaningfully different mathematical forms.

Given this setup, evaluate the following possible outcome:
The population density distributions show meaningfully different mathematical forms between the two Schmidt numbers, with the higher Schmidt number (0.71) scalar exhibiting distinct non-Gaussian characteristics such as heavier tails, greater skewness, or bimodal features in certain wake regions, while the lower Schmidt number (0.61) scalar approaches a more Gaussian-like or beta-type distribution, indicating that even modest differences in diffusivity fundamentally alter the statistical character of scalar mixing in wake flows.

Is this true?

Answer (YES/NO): NO